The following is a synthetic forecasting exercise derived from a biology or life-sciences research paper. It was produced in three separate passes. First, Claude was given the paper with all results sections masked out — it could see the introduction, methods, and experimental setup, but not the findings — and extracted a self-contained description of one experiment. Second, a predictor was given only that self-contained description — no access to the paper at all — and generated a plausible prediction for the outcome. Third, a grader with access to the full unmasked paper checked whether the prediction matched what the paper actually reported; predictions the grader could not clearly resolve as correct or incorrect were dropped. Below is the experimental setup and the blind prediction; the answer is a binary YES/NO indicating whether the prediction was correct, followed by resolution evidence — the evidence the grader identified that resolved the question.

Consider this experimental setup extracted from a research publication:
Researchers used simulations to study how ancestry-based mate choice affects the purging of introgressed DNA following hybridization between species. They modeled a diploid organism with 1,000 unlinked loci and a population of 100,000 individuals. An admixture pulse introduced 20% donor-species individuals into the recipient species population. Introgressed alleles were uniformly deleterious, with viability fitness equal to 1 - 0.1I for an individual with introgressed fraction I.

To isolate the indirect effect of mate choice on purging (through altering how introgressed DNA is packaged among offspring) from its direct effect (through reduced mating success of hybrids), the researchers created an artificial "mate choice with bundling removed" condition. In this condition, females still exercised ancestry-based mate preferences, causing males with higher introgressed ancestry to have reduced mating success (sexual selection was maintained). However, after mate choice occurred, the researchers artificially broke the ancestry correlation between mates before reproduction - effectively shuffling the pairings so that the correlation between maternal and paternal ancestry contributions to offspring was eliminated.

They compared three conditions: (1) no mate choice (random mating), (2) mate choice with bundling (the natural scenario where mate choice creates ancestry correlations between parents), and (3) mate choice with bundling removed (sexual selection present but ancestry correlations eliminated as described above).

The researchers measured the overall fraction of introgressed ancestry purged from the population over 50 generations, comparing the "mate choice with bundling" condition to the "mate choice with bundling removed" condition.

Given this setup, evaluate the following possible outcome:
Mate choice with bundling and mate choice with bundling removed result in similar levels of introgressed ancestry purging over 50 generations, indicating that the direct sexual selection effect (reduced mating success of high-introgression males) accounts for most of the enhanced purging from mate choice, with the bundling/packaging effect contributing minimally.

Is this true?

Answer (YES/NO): NO